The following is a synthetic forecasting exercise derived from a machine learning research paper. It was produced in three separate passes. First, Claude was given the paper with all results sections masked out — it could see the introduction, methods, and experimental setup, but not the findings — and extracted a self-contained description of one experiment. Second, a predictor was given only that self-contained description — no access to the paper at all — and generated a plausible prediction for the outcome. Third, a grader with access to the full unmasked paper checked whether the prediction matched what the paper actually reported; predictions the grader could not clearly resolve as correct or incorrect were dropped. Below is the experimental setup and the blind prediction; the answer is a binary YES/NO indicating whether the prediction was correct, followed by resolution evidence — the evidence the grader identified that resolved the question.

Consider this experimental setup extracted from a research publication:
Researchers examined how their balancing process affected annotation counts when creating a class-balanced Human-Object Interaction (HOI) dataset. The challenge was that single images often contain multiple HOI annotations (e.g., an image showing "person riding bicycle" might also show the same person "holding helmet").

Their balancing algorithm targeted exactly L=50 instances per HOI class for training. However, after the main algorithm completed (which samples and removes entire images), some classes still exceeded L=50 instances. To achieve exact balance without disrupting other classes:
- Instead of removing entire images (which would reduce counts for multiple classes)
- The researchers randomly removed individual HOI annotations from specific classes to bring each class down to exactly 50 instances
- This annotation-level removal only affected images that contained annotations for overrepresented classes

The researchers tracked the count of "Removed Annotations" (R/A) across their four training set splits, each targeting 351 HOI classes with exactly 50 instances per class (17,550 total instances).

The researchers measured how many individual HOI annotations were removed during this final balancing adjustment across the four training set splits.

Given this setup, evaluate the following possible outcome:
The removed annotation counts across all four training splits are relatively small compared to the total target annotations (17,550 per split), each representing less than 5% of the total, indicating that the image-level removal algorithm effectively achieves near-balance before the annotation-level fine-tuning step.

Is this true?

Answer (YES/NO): NO